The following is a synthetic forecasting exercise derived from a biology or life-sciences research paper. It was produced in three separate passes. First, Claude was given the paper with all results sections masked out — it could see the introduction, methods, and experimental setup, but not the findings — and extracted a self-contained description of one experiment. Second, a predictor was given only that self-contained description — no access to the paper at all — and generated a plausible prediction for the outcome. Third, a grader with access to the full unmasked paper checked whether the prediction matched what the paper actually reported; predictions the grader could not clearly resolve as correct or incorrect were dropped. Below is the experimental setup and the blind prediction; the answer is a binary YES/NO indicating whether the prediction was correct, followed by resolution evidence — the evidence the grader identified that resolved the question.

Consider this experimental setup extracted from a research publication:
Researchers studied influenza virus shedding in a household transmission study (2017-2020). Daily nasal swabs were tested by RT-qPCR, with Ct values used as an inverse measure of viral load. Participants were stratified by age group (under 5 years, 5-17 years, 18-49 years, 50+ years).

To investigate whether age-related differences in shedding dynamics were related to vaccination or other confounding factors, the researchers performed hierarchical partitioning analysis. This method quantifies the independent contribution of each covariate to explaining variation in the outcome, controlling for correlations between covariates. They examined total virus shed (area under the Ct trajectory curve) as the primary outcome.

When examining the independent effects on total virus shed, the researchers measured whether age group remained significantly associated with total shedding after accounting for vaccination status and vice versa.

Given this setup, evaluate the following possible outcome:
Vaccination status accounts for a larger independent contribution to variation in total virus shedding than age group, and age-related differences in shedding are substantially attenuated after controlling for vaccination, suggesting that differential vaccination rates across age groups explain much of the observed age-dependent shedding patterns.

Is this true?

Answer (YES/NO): NO